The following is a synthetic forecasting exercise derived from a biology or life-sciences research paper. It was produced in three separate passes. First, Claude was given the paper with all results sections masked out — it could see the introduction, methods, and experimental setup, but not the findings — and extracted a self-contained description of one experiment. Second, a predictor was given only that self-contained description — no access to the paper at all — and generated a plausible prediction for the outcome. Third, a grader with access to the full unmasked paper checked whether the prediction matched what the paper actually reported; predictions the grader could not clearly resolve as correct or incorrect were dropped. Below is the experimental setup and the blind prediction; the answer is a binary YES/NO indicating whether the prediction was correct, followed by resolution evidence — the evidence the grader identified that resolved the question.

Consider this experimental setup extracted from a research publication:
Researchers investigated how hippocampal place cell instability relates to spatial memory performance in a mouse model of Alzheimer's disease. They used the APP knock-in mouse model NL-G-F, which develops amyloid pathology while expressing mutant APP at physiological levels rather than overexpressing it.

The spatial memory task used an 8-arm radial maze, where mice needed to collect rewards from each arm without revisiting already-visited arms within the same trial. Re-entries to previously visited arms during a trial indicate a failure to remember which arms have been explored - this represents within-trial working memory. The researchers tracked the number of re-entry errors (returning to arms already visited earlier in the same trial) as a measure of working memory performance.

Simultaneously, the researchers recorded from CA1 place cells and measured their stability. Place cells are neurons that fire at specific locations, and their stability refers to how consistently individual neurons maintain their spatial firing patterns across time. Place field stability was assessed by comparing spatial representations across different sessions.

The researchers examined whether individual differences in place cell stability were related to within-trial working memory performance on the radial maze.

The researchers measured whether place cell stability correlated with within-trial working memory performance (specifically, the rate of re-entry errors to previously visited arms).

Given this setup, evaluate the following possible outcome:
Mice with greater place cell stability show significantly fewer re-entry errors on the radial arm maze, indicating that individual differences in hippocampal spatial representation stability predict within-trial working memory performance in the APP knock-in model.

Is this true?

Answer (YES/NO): YES